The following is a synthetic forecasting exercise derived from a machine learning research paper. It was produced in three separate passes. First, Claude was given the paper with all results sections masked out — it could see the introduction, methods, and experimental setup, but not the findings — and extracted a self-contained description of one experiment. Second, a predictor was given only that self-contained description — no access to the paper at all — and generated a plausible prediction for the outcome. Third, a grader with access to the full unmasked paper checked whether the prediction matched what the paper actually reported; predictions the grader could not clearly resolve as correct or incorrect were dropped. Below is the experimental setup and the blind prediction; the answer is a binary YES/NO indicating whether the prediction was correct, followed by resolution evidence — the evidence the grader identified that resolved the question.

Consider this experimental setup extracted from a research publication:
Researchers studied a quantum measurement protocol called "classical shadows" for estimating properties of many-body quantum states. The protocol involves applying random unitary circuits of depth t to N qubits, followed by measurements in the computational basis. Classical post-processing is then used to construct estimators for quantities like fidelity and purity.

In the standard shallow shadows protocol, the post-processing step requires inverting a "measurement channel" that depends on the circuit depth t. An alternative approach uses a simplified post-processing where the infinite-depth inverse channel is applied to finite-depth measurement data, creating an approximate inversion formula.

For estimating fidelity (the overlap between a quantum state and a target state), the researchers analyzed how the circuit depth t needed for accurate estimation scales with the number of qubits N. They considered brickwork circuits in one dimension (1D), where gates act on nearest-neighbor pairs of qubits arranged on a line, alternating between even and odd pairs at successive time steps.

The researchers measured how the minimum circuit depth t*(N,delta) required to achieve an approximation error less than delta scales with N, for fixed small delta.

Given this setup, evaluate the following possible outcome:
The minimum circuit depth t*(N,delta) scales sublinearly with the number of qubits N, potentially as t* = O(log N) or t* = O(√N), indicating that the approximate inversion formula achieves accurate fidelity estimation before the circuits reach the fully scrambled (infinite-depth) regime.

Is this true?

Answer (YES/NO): YES